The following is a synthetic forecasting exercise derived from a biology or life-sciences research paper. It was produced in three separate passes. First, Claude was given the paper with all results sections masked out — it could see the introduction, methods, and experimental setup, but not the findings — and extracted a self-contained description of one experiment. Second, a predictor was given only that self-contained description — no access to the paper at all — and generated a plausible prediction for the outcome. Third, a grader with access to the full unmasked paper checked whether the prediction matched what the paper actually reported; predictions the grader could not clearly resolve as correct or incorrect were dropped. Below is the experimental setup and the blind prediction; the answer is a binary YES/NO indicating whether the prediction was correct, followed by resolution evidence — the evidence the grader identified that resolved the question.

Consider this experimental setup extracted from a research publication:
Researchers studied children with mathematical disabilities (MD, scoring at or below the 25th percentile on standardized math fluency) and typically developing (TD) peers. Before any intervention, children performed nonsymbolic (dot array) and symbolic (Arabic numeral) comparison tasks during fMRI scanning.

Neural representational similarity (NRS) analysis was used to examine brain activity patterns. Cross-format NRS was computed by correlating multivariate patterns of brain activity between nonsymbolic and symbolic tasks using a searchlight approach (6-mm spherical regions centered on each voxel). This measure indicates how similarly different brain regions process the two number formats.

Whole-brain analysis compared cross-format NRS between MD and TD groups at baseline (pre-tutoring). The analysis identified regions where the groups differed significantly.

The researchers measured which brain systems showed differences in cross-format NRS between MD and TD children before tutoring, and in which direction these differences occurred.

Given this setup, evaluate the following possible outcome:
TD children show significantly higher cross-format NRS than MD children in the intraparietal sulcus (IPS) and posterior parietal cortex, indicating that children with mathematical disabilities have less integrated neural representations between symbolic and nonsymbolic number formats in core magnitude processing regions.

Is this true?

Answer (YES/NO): YES